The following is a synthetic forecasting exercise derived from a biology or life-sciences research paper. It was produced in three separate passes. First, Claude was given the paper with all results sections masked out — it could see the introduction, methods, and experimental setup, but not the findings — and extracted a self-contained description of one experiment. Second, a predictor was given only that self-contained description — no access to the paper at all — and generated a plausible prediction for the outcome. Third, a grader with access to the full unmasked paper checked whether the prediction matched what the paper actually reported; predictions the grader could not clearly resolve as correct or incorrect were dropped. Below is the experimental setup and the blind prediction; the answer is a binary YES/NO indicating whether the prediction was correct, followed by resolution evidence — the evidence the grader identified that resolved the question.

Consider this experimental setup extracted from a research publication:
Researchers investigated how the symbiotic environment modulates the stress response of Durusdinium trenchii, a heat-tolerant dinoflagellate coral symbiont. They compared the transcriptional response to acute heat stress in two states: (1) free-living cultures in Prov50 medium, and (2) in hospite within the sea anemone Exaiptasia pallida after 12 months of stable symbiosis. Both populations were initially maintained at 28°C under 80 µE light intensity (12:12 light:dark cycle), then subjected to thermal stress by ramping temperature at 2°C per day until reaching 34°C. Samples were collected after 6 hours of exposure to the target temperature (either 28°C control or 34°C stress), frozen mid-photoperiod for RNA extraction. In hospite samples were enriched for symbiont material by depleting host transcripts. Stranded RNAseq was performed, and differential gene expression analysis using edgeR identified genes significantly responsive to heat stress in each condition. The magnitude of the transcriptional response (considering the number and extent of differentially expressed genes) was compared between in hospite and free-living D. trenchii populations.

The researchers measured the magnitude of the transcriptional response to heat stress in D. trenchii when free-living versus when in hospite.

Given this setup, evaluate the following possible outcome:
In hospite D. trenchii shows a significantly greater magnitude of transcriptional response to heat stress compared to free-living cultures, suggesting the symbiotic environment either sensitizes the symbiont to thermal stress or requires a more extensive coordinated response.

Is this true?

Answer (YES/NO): YES